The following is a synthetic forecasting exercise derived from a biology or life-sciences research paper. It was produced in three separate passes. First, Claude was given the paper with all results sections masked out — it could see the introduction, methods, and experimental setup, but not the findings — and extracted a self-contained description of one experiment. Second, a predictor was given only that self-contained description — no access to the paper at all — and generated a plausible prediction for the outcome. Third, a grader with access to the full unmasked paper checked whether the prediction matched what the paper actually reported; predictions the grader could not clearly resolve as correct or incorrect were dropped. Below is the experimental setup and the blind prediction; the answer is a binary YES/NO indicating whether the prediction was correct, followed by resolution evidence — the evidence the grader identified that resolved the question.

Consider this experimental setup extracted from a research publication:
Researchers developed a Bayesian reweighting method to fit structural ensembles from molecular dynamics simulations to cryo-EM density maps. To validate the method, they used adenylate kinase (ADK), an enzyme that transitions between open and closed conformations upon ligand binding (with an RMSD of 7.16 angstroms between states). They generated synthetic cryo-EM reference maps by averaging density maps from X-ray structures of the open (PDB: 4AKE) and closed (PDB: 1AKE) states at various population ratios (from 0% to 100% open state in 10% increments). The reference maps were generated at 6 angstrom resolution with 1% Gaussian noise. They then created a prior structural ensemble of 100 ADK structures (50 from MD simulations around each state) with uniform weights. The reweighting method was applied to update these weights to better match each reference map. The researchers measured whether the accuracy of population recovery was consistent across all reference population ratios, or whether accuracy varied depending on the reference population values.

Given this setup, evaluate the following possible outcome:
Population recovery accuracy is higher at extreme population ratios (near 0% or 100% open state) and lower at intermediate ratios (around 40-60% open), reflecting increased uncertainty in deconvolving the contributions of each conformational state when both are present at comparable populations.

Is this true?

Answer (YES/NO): NO